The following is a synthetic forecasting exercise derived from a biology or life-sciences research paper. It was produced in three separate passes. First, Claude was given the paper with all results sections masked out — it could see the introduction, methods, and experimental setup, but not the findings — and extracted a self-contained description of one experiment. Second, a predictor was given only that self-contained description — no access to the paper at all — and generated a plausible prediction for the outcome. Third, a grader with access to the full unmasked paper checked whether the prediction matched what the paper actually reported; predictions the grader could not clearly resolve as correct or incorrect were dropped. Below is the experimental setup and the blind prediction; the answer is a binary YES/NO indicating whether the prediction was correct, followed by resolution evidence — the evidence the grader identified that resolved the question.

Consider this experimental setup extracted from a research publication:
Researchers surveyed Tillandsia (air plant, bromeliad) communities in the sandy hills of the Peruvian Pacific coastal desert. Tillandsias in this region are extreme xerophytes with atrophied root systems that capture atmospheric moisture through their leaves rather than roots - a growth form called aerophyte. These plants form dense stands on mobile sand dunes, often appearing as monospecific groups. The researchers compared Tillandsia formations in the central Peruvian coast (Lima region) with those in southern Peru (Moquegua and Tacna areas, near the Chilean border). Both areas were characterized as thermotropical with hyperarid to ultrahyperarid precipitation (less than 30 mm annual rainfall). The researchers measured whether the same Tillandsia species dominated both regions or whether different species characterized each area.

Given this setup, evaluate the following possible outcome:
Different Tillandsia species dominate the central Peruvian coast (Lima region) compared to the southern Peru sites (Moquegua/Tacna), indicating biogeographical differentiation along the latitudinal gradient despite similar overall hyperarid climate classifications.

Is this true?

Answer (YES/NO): YES